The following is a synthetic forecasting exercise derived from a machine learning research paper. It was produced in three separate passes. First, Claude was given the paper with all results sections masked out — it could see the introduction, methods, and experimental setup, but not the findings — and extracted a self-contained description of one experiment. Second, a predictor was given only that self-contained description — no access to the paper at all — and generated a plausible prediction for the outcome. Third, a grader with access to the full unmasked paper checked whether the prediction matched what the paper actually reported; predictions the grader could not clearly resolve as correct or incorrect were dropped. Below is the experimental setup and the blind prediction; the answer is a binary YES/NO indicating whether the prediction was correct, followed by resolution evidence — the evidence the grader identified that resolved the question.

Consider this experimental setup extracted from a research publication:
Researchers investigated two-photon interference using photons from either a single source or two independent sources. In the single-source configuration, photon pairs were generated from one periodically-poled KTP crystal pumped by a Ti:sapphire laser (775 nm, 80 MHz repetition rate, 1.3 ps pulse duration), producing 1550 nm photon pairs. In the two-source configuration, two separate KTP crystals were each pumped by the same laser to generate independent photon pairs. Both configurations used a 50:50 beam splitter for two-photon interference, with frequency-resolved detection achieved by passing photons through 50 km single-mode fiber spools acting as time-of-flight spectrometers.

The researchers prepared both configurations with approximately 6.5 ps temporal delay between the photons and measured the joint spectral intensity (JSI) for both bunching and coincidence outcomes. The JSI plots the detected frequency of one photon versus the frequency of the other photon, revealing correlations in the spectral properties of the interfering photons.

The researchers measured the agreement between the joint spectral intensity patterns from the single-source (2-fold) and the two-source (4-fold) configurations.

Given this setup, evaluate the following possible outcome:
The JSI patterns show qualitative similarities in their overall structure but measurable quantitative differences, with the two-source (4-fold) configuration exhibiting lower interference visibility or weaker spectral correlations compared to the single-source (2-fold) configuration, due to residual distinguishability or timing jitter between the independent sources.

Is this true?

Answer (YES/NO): NO